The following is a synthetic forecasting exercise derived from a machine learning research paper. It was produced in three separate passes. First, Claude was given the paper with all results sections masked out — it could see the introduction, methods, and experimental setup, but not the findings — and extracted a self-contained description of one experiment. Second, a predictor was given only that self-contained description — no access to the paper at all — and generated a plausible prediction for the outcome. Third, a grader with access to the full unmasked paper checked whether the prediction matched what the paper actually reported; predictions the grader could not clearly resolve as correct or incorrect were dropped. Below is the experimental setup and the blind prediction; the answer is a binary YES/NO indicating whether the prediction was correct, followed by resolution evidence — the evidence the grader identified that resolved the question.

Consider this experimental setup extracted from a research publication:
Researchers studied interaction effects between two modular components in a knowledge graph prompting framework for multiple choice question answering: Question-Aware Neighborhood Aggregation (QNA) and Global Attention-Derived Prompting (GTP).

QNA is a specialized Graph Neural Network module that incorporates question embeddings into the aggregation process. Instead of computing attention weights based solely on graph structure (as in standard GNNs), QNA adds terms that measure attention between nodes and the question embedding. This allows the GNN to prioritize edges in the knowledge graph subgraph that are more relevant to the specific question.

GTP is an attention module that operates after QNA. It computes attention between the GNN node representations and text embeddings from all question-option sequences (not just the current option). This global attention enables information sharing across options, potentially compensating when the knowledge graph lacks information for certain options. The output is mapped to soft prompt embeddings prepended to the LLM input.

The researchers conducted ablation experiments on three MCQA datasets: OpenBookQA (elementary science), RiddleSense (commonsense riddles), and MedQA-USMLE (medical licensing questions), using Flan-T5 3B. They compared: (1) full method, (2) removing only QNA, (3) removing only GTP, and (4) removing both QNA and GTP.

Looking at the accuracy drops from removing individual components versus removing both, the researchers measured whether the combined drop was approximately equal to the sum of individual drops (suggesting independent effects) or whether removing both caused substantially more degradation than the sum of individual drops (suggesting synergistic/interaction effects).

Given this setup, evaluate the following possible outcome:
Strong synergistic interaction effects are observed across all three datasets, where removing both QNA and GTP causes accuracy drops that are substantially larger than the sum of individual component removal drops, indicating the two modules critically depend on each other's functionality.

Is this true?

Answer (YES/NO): NO